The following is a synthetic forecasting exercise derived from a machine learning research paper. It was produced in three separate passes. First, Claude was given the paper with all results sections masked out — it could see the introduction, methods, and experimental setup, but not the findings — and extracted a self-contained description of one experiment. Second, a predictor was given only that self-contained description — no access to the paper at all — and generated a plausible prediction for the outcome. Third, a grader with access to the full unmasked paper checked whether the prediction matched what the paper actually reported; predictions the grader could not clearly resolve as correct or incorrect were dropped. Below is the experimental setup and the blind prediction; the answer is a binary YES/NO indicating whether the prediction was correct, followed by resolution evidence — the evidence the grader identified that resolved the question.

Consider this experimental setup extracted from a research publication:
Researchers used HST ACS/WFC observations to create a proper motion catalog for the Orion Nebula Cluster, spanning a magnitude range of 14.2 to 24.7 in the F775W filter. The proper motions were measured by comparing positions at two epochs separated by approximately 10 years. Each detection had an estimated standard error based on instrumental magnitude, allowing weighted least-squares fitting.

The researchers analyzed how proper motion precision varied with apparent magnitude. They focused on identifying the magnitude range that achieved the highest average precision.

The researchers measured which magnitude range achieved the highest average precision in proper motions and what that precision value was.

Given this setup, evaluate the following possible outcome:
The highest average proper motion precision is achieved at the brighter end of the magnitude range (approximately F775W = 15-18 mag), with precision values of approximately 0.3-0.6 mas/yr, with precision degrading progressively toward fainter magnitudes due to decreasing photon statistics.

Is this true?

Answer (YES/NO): NO